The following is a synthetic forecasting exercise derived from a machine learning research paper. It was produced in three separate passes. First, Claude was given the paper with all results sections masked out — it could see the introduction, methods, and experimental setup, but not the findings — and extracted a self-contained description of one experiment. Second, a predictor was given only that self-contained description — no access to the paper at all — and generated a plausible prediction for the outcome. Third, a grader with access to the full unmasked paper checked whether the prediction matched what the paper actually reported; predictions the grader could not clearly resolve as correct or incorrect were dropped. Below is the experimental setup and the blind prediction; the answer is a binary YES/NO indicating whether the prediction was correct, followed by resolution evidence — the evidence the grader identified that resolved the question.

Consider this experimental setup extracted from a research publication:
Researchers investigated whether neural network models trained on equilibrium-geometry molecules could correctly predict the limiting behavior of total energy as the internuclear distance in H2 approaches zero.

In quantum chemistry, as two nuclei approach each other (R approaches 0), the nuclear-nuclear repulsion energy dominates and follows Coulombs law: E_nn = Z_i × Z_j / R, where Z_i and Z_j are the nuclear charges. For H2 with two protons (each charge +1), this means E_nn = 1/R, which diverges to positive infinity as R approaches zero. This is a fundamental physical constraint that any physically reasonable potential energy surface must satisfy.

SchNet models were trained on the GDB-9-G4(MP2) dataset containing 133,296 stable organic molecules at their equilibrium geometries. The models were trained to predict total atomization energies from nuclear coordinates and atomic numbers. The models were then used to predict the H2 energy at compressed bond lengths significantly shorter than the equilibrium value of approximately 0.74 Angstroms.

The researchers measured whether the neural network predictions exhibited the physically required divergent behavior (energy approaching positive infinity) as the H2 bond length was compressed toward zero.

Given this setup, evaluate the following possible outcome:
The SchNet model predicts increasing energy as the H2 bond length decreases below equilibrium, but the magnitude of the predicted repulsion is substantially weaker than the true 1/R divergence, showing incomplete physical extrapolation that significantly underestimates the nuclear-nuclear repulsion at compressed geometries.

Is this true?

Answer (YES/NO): NO